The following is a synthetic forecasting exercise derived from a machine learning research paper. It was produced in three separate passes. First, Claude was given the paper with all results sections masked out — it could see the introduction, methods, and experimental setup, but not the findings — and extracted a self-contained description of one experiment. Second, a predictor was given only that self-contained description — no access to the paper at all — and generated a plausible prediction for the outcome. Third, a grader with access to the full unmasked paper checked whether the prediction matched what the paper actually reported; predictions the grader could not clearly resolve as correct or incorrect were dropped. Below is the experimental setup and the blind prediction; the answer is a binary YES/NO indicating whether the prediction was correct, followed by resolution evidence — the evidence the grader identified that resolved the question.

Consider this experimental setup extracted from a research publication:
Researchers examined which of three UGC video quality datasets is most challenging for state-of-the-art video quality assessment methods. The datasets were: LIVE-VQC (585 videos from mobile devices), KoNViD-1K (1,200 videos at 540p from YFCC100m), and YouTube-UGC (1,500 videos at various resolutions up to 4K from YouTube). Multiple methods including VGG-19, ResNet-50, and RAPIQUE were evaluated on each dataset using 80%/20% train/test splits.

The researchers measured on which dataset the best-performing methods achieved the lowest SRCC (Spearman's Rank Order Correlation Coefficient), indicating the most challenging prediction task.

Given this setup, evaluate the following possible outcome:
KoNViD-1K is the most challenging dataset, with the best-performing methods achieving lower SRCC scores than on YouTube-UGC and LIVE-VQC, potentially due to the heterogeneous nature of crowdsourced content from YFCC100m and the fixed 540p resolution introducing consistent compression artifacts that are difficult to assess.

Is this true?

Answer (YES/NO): NO